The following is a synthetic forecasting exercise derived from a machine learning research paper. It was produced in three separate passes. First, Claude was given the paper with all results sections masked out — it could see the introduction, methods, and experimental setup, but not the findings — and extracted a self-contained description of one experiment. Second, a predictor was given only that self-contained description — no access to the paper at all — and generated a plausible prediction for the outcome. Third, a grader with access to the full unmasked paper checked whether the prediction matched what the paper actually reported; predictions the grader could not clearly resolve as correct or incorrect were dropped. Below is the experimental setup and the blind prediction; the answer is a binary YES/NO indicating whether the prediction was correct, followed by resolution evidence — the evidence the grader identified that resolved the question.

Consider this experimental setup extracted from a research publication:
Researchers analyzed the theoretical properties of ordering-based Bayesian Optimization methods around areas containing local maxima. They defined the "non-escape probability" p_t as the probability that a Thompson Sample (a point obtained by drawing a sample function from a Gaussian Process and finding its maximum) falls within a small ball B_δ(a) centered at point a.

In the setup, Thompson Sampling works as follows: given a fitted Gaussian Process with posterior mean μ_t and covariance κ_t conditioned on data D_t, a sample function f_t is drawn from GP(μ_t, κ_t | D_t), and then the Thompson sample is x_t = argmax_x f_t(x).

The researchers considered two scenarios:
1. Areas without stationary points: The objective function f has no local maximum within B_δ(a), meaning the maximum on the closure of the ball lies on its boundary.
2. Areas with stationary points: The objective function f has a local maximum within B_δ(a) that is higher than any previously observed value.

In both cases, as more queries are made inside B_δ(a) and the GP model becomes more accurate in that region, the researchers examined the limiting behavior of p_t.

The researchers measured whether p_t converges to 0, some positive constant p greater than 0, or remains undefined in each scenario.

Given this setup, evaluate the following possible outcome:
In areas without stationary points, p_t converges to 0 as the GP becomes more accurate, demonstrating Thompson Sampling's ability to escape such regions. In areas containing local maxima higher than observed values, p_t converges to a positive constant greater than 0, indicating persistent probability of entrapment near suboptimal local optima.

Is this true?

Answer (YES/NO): YES